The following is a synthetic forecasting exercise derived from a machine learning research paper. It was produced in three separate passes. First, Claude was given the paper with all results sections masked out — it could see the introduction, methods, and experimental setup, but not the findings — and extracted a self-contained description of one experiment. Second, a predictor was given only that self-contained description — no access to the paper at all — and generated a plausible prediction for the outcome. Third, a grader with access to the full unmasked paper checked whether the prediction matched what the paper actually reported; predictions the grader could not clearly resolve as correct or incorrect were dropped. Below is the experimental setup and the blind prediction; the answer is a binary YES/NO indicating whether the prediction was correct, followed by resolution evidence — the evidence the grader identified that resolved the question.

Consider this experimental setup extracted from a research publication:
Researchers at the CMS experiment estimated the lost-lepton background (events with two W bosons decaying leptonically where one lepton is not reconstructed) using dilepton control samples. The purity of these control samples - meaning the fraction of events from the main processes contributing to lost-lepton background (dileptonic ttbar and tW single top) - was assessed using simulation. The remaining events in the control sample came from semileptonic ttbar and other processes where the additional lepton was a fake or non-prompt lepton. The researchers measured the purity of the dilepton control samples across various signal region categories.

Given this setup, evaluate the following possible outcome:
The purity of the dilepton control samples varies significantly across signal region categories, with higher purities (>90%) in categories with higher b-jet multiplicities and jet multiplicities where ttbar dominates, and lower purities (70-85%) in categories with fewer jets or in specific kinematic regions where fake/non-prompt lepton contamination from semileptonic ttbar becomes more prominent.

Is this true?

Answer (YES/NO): NO